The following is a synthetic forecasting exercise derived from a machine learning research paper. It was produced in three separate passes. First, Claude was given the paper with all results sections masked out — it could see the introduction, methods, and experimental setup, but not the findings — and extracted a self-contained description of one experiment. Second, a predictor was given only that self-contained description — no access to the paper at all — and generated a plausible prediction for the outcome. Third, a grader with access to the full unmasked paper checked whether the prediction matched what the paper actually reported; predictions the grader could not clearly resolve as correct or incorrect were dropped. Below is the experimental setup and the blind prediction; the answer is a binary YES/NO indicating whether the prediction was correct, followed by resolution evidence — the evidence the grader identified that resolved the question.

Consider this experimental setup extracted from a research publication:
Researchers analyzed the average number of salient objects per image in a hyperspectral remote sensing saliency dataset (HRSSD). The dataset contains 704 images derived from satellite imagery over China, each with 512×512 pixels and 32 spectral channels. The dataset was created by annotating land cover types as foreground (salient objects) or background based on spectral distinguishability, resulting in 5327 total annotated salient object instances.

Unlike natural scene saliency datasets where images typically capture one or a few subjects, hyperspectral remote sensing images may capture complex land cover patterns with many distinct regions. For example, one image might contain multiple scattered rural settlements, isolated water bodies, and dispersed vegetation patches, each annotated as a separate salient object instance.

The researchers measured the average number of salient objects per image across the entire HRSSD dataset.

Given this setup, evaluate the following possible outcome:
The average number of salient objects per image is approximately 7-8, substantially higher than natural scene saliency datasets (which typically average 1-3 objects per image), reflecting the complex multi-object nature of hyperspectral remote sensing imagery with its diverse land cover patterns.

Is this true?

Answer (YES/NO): YES